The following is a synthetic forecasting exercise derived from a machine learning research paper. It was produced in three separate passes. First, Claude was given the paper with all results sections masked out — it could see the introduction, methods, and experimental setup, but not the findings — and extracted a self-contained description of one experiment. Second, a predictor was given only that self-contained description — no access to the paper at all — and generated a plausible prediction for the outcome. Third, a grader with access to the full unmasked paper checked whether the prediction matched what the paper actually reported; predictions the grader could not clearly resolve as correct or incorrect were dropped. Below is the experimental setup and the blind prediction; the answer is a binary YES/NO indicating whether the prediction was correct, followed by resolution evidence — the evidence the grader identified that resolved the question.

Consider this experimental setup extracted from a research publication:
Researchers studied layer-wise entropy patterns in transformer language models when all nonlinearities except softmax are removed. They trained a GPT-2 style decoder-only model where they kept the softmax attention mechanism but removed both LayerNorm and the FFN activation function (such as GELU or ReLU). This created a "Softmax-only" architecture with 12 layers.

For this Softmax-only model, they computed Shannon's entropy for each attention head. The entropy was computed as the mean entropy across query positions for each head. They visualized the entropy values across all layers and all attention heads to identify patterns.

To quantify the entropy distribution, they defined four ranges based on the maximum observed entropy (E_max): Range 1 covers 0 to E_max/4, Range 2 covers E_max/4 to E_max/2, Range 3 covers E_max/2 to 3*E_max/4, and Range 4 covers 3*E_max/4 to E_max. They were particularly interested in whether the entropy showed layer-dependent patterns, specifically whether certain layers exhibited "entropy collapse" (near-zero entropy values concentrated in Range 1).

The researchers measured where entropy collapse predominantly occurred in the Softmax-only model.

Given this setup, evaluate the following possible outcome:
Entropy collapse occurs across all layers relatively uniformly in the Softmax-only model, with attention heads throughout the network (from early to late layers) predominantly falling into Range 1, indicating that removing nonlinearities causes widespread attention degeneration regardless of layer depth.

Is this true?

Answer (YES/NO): NO